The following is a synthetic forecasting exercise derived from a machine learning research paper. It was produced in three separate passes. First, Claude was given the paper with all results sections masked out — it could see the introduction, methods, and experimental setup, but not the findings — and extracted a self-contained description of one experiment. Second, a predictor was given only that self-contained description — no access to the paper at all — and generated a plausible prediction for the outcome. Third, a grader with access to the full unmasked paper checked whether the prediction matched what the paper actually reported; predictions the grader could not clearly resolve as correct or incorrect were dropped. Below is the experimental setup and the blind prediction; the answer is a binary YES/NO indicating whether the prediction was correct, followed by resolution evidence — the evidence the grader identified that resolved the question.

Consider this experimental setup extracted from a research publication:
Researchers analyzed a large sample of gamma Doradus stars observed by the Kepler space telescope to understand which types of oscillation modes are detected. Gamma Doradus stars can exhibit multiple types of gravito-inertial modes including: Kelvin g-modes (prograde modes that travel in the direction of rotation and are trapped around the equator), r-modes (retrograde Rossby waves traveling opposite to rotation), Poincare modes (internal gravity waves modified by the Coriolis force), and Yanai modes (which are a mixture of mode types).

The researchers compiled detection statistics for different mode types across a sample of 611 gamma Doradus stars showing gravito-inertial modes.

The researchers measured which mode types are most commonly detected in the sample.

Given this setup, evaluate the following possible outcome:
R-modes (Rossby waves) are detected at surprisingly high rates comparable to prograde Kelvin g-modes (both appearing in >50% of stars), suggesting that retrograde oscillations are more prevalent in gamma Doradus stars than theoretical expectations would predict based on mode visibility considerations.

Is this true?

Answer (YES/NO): NO